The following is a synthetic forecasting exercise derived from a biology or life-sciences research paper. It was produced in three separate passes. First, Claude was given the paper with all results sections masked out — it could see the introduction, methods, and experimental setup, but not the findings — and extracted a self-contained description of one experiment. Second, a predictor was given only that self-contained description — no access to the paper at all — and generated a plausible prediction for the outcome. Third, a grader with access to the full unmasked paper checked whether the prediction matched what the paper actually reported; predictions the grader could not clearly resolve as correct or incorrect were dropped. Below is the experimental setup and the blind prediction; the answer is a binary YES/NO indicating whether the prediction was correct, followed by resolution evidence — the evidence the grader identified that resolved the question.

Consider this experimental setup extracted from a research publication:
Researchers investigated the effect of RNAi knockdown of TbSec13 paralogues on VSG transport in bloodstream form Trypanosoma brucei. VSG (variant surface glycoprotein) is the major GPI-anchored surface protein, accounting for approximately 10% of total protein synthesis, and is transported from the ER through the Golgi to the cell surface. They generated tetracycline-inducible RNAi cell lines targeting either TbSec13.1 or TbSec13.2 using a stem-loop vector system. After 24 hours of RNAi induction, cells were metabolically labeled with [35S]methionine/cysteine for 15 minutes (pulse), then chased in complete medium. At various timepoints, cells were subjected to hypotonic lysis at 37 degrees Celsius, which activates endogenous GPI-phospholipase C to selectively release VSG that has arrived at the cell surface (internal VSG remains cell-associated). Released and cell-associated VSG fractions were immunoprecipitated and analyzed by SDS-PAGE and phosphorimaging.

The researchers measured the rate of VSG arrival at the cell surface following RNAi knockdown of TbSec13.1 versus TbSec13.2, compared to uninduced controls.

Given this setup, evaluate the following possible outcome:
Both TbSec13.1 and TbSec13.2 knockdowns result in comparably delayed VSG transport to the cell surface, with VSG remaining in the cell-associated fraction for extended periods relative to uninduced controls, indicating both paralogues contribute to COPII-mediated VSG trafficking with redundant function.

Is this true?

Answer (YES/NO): NO